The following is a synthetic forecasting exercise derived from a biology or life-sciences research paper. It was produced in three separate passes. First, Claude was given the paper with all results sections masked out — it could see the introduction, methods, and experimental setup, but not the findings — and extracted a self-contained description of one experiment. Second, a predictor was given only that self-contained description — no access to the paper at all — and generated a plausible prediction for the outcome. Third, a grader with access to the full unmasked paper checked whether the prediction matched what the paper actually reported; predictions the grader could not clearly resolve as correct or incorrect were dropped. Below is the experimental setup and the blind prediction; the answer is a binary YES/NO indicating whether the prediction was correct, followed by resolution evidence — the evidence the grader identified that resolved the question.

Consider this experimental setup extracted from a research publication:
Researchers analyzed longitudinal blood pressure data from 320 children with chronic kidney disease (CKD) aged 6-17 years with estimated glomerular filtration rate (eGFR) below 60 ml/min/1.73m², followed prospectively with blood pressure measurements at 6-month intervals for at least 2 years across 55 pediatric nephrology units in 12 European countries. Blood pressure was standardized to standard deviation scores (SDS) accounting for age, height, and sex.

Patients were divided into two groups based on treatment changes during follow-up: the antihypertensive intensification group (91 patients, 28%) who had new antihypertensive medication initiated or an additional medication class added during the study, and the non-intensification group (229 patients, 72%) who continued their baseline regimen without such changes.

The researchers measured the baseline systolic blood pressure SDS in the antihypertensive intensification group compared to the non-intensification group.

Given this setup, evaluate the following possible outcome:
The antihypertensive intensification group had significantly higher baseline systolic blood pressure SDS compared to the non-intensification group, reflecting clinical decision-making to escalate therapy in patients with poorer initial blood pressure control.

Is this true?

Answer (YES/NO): YES